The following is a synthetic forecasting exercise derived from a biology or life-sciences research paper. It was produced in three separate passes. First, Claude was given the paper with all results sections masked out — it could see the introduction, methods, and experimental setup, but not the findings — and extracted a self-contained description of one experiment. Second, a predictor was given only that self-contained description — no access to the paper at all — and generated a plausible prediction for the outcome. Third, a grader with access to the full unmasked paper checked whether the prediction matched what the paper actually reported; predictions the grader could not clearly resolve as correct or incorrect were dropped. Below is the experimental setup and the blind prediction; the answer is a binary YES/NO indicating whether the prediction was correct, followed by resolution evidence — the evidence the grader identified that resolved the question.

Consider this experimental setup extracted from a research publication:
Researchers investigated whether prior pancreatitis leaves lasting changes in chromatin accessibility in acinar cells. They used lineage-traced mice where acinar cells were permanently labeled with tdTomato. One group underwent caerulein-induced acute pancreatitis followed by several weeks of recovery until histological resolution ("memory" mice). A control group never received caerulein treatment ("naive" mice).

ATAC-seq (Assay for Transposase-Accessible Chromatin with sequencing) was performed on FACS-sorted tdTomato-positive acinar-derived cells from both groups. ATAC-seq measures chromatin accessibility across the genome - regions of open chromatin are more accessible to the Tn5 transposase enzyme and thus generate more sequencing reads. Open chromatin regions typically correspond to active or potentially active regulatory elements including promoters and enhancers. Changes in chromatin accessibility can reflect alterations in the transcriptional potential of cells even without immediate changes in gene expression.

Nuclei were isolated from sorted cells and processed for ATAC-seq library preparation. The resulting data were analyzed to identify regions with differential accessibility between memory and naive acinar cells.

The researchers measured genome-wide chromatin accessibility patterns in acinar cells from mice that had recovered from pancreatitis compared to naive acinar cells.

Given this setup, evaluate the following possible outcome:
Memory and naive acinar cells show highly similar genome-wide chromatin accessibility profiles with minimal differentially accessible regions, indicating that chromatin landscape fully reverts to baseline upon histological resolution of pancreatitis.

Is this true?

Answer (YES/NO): NO